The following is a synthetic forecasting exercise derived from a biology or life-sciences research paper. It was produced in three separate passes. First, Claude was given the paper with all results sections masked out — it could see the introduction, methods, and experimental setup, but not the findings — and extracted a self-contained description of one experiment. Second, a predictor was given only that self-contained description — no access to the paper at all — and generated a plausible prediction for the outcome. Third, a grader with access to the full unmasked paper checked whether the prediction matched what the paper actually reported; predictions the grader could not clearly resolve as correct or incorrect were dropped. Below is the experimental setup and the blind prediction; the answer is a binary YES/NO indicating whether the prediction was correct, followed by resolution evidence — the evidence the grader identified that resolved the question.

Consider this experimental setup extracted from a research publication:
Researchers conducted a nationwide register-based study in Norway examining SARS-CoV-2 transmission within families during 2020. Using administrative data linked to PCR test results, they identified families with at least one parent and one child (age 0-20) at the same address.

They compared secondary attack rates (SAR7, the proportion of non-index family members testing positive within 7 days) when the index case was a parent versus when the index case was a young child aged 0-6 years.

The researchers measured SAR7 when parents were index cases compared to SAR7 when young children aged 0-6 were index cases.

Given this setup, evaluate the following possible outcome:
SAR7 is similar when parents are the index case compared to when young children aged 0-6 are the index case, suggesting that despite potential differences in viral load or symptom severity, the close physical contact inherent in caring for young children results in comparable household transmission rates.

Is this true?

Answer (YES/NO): YES